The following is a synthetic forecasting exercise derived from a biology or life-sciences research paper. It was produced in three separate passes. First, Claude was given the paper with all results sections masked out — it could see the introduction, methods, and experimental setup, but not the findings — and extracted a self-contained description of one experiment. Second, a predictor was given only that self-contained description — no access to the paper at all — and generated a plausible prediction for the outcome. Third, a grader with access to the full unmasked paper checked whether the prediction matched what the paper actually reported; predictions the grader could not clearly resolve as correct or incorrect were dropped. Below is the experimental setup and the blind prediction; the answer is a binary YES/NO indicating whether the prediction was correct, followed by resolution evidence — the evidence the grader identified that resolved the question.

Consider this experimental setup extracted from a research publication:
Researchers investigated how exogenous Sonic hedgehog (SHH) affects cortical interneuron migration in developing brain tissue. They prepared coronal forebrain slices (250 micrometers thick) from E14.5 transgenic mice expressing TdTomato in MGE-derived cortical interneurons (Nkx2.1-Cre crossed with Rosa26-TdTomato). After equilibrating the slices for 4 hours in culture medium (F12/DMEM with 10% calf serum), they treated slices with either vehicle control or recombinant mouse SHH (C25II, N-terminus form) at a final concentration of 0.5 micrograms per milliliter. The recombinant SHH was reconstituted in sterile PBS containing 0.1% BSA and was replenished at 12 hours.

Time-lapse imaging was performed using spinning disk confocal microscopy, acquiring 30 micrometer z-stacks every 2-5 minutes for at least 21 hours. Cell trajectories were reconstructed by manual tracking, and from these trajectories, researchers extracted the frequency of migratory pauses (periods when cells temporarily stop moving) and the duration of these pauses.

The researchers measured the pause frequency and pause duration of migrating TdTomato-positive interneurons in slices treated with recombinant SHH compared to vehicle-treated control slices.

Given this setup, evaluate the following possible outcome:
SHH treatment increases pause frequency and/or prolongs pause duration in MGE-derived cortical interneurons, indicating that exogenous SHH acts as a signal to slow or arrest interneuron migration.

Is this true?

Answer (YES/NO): YES